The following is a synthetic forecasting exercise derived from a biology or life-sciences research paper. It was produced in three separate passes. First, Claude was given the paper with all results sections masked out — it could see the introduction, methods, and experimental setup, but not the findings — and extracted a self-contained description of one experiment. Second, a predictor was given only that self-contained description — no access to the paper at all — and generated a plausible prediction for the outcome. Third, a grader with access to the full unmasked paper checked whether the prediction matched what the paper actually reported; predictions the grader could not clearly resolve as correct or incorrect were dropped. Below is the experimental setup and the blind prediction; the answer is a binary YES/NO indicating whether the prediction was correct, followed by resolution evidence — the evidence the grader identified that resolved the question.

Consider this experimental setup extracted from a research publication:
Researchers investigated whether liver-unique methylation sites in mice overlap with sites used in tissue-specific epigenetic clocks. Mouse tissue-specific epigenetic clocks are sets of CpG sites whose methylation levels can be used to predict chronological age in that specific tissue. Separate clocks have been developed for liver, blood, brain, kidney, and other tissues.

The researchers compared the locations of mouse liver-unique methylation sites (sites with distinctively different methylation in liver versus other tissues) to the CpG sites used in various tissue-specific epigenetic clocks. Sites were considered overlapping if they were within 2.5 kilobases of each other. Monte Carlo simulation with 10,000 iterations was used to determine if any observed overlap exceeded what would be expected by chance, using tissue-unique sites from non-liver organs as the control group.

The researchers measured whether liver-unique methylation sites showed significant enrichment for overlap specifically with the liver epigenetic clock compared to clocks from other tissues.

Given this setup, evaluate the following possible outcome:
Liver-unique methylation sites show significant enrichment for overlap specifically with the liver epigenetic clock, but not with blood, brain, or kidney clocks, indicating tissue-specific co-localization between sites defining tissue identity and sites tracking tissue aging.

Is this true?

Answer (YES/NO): YES